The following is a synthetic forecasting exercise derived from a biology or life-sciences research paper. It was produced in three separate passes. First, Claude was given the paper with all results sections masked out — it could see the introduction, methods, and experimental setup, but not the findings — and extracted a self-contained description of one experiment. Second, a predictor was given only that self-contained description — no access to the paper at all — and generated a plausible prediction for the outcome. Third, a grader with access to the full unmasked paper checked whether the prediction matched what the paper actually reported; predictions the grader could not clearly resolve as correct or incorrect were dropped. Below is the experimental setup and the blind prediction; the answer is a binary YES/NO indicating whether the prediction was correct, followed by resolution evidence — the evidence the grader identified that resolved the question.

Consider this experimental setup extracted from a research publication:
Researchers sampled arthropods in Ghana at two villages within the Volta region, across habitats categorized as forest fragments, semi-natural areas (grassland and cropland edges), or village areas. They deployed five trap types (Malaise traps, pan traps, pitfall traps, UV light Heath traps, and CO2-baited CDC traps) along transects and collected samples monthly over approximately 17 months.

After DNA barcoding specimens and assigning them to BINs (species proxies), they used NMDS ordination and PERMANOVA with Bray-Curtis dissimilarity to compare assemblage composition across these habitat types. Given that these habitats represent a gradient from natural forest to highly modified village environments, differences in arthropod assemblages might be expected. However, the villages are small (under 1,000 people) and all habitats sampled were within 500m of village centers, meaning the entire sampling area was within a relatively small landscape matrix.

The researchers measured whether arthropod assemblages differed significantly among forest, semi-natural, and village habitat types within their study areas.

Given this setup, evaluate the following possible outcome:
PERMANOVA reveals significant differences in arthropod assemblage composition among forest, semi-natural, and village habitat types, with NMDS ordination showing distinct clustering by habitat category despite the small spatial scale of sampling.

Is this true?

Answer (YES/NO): NO